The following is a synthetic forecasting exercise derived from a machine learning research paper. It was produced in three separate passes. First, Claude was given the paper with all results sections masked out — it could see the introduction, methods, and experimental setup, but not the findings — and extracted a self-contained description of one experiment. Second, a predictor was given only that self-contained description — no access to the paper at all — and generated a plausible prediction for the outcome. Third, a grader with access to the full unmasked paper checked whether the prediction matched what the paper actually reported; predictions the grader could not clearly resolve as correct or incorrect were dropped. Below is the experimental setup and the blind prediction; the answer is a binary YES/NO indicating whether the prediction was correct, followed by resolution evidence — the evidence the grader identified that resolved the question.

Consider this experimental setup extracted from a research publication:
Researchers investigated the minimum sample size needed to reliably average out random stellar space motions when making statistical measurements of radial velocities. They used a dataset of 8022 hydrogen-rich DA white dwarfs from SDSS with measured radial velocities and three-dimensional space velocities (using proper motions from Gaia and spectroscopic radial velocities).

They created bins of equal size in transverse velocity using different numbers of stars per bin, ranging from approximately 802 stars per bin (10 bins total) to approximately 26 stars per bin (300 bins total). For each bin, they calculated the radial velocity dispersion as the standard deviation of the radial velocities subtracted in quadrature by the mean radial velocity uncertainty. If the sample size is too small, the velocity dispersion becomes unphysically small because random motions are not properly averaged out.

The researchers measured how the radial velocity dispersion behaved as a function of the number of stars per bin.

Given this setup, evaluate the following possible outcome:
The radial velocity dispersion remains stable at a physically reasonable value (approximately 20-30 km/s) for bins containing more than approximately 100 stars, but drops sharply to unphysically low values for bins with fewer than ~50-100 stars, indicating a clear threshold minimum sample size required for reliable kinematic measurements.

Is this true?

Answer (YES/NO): YES